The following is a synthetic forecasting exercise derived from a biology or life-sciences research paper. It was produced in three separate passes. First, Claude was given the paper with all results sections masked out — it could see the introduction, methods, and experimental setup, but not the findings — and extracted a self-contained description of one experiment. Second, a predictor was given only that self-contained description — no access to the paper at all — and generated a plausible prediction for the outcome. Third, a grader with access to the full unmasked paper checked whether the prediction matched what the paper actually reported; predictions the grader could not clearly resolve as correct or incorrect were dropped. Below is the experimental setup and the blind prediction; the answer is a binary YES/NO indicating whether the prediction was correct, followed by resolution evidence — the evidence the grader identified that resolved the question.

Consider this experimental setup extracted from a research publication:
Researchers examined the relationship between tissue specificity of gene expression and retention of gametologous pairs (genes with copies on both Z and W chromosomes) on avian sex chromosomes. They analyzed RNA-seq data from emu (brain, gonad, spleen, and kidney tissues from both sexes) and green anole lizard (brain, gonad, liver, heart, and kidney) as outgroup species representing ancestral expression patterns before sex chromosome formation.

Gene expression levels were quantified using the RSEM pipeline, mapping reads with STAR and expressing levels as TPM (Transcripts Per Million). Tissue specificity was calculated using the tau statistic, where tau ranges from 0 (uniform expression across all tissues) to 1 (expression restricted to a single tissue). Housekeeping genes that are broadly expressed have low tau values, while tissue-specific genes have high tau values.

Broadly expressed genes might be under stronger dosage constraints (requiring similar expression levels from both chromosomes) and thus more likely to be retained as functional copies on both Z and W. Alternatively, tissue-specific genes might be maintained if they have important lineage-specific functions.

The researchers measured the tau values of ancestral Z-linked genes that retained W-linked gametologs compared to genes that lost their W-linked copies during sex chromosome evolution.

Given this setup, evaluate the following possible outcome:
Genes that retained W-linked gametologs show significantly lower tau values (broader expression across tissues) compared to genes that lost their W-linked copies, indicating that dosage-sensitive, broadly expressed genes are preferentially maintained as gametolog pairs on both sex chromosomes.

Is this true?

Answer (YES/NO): YES